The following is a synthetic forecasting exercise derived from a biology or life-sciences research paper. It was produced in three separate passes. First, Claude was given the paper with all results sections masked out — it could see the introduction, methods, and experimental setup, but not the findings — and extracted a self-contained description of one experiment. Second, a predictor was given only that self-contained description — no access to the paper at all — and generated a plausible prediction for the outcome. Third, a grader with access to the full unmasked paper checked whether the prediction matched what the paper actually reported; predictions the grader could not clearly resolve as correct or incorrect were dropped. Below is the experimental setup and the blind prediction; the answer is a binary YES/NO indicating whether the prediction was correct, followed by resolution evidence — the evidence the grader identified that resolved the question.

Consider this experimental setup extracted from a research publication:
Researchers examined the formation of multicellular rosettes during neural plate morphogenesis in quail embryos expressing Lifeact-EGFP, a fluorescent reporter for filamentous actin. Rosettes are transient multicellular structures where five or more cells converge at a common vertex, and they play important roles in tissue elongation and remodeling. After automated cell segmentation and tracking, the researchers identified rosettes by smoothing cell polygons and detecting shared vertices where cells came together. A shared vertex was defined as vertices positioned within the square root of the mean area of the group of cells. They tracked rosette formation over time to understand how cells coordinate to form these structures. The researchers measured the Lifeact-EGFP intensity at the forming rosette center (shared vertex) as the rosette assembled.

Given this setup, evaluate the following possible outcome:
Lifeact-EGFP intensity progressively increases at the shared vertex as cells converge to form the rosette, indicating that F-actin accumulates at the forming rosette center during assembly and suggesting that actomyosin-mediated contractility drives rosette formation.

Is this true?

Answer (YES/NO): YES